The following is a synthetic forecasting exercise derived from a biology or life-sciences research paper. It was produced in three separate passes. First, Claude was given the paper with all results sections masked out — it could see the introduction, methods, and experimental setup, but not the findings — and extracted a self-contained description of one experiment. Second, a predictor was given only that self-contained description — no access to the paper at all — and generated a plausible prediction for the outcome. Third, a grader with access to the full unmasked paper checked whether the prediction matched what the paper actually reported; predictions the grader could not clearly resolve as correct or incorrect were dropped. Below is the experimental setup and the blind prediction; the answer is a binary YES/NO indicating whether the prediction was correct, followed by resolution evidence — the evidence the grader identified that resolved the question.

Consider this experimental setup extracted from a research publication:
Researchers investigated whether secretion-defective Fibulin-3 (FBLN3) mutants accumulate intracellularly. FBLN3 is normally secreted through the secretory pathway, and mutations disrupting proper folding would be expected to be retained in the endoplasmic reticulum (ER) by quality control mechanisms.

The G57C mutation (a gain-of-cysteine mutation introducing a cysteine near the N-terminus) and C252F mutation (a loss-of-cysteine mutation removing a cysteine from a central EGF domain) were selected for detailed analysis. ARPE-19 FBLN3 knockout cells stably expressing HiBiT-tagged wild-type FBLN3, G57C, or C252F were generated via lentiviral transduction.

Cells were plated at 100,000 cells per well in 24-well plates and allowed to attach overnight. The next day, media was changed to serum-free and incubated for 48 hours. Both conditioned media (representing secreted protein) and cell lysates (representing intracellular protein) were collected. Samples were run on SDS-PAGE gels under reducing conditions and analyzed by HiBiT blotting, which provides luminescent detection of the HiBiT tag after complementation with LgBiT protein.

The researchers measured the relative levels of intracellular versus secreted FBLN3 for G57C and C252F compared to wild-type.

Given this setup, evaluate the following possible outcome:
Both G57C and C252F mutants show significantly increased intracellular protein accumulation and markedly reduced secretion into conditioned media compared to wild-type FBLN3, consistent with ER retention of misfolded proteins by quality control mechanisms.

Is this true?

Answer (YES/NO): NO